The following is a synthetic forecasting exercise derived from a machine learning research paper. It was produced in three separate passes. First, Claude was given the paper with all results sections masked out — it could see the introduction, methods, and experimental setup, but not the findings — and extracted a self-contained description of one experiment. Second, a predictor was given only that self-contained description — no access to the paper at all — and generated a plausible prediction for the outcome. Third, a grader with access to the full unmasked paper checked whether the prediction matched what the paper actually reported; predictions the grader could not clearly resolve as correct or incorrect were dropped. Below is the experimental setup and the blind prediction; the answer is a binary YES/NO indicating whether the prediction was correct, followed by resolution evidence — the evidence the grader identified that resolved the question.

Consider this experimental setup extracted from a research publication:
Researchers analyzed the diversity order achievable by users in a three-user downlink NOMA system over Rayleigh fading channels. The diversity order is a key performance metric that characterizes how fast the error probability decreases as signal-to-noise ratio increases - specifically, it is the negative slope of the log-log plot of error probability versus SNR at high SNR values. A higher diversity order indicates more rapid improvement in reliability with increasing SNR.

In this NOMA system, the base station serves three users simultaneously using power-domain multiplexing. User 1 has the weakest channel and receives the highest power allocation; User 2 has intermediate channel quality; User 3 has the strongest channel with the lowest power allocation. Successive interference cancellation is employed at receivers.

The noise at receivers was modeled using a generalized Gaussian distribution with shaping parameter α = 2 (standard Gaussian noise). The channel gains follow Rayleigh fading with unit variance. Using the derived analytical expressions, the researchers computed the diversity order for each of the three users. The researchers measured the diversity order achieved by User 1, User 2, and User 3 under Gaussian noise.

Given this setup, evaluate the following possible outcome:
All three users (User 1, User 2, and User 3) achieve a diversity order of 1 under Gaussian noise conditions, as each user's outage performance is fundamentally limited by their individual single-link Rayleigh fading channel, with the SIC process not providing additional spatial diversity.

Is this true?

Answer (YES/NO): NO